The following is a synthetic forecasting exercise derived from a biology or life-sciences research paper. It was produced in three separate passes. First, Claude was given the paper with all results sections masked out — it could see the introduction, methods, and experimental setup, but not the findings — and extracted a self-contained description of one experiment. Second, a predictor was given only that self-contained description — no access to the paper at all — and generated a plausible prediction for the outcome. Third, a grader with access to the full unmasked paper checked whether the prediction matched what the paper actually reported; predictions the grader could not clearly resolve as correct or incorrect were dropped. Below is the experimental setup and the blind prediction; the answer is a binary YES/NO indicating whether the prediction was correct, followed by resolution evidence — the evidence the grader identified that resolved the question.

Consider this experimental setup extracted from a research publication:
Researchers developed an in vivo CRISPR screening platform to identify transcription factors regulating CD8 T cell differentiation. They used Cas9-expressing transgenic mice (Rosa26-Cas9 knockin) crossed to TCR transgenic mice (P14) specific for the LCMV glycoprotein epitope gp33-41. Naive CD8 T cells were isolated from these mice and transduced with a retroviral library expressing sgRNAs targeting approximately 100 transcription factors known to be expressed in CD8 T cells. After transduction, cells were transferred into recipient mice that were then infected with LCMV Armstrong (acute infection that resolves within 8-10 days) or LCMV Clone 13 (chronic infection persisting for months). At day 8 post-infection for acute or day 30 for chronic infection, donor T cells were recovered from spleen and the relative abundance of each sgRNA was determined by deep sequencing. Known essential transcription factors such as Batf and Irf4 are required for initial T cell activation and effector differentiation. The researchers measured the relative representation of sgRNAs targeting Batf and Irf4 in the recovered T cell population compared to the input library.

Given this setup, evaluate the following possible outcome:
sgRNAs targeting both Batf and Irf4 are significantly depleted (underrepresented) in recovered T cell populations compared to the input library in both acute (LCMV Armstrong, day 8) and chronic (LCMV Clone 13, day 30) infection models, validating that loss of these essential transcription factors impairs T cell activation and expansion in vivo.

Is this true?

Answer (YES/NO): YES